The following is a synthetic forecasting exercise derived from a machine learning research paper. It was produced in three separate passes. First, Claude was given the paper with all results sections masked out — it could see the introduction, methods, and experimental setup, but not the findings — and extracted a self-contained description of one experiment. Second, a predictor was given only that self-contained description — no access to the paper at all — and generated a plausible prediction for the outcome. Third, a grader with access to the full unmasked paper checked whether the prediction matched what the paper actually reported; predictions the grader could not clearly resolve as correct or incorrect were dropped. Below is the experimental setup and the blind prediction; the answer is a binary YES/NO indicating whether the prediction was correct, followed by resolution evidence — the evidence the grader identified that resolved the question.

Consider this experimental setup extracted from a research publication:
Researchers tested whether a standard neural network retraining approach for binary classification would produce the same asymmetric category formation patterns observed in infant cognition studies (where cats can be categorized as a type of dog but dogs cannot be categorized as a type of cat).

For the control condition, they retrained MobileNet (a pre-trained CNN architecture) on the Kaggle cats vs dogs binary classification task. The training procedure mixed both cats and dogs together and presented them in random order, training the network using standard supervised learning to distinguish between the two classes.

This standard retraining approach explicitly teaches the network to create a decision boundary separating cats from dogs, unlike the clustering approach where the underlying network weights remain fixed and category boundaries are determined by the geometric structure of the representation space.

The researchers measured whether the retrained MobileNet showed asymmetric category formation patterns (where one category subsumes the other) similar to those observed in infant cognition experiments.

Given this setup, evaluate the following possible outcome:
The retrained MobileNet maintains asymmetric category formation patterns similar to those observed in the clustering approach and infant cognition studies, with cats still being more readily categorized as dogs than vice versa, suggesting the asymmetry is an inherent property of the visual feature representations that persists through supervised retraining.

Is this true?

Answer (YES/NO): NO